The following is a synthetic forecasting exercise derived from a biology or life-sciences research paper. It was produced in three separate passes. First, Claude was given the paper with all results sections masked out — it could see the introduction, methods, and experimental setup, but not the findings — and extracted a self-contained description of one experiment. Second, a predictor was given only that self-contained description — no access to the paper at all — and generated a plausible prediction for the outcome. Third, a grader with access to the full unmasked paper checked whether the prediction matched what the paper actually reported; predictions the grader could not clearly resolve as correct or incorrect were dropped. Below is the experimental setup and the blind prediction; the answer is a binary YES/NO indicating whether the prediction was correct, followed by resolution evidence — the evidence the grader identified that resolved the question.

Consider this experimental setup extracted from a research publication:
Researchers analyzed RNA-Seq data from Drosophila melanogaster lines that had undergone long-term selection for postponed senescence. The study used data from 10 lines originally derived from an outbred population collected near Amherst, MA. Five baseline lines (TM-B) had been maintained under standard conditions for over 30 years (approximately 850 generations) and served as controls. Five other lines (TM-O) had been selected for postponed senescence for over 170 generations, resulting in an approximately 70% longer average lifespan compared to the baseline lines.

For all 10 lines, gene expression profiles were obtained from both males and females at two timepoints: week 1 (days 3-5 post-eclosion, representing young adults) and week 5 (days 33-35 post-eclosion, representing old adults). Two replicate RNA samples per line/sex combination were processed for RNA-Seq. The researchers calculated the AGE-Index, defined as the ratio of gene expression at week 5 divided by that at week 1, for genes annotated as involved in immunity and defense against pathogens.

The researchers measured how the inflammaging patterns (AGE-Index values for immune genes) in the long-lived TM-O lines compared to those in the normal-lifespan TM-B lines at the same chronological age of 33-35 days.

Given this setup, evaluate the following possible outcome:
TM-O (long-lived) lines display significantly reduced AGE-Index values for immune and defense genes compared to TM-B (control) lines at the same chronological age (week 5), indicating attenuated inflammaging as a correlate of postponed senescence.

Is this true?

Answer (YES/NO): NO